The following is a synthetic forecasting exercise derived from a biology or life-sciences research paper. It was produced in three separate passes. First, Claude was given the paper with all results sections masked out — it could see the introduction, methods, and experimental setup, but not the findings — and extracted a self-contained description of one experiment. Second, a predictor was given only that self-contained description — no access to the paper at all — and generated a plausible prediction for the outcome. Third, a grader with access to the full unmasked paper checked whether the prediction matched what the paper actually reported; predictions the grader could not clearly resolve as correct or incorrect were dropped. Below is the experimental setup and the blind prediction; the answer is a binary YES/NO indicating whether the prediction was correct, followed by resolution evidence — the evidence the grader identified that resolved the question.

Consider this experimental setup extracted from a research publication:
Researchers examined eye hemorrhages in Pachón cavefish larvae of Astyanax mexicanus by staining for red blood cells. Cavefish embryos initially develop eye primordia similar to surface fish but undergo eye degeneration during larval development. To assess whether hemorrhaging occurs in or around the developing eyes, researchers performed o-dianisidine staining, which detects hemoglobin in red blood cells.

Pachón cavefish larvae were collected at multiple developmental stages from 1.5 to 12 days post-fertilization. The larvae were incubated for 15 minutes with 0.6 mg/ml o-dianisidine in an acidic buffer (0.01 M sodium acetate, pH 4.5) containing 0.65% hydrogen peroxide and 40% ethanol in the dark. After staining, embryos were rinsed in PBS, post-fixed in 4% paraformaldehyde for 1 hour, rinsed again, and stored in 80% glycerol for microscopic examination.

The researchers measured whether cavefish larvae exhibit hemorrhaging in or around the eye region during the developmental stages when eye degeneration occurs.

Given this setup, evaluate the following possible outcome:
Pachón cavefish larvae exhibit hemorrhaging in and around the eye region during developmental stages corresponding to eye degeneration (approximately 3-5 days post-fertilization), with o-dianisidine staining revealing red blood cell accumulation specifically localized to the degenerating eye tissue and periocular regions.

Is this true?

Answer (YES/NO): YES